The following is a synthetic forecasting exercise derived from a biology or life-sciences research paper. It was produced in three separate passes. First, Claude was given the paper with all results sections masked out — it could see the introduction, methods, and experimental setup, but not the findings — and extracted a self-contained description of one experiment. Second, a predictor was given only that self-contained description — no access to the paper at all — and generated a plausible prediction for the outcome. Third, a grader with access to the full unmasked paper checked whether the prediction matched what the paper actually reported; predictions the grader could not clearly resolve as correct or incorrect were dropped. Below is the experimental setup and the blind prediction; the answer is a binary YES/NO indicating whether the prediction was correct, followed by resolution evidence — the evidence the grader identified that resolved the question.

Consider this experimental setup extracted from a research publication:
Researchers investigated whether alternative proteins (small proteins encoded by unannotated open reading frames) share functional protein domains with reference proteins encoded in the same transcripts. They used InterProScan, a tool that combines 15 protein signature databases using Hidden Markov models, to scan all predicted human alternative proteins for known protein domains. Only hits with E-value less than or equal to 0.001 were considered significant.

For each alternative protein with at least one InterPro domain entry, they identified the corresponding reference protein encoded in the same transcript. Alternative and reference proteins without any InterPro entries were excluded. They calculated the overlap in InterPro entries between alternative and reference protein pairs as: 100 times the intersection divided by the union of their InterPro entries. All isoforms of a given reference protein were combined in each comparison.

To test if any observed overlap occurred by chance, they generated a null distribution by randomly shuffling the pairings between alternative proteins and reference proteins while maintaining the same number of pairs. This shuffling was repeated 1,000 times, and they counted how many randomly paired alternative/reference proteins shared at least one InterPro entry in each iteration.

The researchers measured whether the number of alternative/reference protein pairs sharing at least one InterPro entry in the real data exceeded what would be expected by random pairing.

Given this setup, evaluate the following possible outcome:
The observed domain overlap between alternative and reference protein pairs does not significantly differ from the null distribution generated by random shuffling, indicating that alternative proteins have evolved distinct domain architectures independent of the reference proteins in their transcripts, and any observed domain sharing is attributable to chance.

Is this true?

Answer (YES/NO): NO